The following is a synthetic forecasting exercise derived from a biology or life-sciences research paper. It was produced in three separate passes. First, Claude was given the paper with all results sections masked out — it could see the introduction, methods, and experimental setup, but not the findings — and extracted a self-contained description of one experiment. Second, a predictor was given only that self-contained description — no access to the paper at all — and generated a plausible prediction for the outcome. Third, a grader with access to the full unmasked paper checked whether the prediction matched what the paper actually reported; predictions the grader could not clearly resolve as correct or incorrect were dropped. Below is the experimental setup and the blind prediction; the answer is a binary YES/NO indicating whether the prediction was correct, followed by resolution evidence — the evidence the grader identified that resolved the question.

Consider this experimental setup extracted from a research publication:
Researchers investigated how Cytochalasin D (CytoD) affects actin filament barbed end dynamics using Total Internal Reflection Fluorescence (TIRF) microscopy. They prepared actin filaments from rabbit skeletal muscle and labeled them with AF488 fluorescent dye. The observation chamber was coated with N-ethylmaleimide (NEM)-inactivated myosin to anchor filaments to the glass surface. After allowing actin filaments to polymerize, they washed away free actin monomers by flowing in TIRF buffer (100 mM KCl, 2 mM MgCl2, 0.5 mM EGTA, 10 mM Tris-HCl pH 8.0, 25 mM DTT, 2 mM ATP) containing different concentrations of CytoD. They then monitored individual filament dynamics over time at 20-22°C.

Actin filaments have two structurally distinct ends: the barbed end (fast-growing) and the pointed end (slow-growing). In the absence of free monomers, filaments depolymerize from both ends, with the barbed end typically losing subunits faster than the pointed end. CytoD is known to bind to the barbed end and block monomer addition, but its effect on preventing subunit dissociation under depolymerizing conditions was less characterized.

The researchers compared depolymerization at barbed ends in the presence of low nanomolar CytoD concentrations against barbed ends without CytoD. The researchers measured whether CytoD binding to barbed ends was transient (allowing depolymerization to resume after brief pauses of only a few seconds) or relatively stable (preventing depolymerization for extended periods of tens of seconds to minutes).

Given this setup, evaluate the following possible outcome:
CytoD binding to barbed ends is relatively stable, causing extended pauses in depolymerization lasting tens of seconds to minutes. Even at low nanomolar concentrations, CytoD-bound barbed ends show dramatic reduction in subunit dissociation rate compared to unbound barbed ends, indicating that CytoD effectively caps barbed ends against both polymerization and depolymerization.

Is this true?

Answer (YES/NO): YES